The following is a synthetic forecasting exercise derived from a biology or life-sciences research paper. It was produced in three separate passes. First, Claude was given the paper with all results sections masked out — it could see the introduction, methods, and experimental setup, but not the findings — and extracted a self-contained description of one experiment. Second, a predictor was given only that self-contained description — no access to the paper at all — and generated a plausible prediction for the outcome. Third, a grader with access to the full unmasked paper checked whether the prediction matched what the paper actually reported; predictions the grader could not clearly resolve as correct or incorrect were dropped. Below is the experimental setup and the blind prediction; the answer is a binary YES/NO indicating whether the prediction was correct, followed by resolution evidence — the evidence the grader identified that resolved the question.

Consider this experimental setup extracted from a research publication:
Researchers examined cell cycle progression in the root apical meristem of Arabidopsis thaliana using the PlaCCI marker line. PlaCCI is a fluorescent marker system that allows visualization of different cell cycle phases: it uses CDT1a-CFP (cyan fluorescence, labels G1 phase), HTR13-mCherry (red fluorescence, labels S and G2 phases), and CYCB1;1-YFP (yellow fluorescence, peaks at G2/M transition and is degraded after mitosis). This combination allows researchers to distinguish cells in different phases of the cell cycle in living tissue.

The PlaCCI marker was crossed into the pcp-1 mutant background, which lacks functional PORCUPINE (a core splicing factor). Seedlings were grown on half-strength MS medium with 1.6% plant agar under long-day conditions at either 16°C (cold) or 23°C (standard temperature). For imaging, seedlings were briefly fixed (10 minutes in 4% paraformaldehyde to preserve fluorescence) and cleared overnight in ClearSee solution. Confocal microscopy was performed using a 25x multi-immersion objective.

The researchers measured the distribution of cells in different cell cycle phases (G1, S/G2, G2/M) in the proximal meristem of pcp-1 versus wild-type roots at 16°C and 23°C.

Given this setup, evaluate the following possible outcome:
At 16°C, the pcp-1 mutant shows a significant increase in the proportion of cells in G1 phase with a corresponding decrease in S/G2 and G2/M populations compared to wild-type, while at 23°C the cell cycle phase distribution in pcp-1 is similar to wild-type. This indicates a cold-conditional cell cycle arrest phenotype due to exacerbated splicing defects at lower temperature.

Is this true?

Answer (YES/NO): NO